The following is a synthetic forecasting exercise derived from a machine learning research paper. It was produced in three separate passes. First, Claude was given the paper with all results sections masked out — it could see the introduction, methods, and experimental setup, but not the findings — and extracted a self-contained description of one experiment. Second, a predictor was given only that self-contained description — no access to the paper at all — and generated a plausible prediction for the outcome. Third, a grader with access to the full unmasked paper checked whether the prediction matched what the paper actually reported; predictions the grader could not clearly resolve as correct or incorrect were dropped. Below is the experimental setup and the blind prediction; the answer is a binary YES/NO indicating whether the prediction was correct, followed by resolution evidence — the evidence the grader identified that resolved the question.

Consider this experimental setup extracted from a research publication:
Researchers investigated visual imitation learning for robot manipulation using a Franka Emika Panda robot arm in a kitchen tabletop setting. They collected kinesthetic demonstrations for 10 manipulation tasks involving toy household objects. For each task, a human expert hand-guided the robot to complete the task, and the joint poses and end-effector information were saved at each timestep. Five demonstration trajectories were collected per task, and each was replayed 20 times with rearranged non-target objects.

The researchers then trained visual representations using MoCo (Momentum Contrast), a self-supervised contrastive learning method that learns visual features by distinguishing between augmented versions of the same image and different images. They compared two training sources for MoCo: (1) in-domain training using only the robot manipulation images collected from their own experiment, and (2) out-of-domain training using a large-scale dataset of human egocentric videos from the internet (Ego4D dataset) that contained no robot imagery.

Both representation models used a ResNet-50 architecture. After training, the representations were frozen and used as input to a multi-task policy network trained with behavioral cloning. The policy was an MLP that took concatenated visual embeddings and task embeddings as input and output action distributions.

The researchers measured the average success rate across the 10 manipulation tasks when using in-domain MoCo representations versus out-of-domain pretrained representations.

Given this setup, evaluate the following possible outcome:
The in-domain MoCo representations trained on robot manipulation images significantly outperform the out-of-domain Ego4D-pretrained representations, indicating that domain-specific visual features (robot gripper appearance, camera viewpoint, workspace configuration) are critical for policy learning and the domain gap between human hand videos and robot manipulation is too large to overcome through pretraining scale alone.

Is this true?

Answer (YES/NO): NO